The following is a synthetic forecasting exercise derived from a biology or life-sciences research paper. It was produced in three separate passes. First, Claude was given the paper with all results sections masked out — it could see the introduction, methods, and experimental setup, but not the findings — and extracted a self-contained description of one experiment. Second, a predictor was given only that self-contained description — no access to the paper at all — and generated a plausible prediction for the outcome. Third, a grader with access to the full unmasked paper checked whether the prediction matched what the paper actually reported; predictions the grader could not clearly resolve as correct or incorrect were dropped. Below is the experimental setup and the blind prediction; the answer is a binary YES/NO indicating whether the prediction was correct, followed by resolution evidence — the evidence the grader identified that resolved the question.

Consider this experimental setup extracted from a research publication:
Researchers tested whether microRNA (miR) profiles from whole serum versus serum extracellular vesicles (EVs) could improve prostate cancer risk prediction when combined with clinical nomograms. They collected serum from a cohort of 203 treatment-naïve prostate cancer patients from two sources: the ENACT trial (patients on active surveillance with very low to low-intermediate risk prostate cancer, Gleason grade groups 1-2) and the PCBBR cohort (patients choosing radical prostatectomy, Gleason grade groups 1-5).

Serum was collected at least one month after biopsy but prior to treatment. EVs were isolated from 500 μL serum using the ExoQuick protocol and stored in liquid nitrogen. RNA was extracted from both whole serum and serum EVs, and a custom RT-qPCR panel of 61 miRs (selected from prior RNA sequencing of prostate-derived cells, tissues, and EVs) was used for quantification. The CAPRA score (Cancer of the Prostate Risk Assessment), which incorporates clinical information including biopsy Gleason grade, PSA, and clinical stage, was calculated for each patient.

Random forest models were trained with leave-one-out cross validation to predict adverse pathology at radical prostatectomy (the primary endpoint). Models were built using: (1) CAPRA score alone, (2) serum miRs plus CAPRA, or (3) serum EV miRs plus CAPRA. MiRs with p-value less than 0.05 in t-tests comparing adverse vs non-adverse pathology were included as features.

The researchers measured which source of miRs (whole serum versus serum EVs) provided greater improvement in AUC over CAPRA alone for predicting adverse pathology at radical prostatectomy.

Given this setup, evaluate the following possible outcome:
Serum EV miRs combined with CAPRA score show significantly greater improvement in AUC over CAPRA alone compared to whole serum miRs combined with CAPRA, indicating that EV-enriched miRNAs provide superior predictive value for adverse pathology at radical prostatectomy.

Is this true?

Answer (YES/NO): NO